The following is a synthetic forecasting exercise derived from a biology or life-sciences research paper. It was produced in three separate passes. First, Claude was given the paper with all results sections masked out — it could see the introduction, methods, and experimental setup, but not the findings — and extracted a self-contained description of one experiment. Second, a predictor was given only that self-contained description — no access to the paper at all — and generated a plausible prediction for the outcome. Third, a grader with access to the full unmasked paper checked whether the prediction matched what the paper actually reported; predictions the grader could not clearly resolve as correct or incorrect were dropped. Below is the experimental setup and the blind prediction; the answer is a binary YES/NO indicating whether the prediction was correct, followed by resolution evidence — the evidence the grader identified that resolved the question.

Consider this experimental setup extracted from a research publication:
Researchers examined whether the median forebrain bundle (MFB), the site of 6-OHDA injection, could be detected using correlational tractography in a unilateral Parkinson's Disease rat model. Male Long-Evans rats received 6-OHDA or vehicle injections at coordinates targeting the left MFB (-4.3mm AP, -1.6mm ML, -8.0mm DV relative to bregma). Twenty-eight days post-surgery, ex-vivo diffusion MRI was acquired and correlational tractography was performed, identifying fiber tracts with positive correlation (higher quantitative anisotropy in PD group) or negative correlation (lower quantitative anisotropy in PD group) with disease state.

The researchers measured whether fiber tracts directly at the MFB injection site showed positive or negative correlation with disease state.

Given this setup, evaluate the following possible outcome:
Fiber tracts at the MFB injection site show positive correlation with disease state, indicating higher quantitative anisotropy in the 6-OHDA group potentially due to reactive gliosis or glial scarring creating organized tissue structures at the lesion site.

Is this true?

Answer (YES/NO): NO